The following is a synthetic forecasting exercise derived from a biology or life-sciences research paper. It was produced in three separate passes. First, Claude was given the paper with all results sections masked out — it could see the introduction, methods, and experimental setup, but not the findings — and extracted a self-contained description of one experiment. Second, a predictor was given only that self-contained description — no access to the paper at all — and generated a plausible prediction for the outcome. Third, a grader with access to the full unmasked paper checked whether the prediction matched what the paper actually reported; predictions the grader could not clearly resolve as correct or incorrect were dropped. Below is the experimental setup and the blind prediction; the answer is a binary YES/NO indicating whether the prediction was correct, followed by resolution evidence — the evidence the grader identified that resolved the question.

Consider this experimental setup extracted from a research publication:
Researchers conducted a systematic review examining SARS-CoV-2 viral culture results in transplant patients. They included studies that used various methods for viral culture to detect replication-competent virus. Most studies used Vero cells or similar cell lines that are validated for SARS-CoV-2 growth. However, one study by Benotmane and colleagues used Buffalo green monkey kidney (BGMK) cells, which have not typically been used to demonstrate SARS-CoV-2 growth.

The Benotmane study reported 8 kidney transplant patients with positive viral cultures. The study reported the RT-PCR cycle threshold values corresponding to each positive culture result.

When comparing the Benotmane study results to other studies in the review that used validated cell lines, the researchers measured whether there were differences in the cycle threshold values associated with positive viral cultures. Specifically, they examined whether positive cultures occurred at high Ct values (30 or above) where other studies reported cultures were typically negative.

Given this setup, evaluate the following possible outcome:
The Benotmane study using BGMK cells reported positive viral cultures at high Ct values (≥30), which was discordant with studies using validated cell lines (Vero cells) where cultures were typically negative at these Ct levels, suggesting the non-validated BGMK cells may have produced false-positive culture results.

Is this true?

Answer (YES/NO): YES